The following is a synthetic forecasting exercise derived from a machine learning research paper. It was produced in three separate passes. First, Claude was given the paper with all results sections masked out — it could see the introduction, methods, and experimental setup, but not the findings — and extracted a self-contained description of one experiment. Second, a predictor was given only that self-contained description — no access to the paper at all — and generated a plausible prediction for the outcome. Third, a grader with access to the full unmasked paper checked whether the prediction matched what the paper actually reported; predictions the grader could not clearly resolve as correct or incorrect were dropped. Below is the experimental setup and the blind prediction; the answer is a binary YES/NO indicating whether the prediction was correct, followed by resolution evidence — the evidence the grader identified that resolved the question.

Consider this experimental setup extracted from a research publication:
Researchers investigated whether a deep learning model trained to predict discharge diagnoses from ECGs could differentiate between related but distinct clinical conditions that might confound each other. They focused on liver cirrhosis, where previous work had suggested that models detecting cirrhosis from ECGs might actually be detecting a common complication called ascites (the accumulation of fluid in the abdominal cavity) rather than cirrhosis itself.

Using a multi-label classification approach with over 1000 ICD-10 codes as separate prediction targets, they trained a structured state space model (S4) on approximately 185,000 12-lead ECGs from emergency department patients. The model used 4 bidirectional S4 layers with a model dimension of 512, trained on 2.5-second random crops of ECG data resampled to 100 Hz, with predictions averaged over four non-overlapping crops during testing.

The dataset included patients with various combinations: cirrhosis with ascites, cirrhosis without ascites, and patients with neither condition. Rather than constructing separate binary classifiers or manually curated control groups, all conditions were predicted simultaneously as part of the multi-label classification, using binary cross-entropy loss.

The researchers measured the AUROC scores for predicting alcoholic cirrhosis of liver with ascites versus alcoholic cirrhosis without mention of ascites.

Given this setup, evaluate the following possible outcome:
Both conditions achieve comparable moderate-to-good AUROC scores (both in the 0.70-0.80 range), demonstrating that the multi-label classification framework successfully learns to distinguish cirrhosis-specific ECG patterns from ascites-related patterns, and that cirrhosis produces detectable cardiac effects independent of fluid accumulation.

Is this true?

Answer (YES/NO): NO